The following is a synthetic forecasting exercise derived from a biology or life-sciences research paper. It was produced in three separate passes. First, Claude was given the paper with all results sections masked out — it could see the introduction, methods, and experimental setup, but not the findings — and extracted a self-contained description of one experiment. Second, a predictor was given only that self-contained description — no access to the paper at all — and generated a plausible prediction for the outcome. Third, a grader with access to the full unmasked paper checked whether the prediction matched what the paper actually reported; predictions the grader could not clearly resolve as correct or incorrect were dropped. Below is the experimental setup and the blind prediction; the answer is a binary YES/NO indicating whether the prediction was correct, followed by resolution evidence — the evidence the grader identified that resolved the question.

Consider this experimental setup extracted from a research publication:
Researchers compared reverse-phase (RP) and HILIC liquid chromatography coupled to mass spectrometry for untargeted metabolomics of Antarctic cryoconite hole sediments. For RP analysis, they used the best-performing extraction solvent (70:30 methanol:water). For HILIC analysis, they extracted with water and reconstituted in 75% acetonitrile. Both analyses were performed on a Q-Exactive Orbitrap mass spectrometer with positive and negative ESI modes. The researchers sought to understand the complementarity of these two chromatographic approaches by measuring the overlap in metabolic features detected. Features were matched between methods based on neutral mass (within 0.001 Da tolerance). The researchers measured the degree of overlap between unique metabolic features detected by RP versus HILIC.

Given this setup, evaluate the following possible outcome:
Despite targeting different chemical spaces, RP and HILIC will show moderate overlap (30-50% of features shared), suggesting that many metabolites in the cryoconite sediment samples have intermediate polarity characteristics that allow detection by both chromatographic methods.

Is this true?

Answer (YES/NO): NO